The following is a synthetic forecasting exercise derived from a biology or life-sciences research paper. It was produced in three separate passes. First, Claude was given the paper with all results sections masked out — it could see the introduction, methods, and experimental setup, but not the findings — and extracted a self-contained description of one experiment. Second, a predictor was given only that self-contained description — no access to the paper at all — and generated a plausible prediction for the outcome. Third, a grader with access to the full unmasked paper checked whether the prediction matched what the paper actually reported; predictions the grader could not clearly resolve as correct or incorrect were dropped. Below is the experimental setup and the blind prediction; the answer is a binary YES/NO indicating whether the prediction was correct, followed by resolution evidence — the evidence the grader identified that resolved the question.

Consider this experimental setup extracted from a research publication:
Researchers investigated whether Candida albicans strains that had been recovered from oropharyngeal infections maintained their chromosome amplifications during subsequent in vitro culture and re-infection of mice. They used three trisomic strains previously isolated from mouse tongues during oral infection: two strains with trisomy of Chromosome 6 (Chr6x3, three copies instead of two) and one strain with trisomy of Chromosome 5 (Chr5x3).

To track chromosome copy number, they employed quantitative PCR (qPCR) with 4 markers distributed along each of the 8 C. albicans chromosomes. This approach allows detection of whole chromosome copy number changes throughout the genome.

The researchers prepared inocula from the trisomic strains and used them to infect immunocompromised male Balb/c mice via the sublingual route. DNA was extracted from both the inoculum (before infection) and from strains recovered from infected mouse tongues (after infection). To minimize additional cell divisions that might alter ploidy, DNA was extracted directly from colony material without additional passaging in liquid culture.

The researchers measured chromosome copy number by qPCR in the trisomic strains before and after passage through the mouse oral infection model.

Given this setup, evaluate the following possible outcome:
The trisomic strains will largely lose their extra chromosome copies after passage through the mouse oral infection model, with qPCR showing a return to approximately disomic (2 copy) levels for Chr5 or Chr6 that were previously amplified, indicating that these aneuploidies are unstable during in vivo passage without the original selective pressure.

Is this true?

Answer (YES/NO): NO